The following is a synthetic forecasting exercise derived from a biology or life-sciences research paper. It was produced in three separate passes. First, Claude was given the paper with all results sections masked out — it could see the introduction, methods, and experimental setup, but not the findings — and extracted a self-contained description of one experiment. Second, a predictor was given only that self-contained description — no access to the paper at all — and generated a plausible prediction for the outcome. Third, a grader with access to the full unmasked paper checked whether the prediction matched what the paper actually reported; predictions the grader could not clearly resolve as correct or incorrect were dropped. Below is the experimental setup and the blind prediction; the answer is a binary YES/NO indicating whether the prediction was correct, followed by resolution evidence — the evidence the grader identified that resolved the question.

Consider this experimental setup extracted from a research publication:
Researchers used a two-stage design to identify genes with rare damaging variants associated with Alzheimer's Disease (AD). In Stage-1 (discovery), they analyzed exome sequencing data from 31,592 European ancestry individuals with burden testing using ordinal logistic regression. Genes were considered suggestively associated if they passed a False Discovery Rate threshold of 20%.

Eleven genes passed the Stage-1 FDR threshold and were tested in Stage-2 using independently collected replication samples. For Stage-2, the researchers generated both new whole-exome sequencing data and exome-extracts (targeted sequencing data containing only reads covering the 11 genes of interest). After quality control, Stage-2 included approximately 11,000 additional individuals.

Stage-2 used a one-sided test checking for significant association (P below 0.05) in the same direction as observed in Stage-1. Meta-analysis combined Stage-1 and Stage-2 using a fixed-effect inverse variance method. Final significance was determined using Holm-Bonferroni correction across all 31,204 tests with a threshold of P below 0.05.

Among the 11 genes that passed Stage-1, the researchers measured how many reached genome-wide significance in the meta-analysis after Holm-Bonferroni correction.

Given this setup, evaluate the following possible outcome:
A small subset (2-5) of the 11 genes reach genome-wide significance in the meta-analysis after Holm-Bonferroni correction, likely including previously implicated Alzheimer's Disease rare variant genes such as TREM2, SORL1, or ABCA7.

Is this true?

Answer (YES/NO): YES